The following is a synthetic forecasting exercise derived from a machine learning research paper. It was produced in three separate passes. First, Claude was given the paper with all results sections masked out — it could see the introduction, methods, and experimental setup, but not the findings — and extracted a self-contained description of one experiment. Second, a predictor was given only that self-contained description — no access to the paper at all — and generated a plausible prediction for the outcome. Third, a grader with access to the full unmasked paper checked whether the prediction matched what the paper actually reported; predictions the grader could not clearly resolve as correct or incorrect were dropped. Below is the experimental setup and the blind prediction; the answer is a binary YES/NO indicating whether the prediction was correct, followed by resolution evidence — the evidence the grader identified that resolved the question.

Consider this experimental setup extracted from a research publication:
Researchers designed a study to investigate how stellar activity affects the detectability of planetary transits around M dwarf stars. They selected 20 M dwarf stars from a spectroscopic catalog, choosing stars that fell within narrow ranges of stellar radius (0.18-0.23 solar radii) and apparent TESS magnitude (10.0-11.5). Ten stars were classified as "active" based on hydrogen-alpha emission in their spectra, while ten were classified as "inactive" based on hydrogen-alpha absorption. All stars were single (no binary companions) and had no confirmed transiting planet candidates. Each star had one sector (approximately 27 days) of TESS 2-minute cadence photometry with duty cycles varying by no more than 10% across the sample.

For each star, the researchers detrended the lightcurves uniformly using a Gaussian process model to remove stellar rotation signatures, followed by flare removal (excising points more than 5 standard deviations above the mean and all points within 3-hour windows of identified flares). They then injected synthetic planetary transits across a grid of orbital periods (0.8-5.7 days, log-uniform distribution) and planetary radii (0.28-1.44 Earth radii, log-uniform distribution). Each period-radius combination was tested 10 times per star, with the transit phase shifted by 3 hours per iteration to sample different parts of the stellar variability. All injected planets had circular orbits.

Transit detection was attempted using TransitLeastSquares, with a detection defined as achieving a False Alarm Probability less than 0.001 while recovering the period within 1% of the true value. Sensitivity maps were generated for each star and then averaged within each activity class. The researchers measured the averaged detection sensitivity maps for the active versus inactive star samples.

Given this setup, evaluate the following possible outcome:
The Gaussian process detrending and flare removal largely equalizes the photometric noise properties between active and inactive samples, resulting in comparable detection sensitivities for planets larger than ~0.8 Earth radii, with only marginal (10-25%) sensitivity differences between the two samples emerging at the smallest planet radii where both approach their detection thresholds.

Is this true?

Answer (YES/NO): NO